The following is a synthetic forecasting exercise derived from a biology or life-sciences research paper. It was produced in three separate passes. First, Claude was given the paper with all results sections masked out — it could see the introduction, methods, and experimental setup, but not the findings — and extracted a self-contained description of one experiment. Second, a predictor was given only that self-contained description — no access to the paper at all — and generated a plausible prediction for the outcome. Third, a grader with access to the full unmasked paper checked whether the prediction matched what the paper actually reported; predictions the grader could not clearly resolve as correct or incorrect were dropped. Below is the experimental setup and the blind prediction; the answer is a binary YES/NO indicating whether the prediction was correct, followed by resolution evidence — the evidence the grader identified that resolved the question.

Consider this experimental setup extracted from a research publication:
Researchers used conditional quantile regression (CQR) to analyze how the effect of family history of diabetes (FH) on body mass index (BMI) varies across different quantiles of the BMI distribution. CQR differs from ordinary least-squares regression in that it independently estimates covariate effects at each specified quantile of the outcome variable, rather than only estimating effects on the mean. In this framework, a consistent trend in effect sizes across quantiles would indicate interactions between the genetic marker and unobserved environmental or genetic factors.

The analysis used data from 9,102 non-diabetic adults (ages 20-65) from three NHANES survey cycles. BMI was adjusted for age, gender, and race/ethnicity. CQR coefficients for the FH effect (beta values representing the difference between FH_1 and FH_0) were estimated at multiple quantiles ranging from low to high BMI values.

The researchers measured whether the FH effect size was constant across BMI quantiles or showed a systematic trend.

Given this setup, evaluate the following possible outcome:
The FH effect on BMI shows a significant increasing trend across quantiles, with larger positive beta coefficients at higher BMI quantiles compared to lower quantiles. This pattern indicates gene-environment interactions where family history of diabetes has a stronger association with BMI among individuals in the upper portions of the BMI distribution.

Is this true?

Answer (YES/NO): YES